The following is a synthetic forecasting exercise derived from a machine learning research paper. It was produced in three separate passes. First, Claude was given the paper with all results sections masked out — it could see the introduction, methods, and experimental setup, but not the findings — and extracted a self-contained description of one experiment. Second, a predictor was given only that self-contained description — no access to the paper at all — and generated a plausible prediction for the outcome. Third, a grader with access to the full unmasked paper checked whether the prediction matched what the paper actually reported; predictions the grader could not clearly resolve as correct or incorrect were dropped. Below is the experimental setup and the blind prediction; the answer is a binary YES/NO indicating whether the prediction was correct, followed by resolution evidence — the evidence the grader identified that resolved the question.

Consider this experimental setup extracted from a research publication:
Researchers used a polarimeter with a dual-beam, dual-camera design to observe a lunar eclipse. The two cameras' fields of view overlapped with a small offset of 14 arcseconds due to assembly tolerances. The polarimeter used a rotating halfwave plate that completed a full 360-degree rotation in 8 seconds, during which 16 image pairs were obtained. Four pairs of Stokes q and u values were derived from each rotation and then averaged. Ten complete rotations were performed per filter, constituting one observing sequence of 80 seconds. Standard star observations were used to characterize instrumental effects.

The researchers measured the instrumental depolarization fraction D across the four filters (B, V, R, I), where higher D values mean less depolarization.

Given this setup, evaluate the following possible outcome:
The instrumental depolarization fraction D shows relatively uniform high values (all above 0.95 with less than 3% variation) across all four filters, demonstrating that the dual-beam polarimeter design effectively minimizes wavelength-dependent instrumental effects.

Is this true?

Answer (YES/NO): NO